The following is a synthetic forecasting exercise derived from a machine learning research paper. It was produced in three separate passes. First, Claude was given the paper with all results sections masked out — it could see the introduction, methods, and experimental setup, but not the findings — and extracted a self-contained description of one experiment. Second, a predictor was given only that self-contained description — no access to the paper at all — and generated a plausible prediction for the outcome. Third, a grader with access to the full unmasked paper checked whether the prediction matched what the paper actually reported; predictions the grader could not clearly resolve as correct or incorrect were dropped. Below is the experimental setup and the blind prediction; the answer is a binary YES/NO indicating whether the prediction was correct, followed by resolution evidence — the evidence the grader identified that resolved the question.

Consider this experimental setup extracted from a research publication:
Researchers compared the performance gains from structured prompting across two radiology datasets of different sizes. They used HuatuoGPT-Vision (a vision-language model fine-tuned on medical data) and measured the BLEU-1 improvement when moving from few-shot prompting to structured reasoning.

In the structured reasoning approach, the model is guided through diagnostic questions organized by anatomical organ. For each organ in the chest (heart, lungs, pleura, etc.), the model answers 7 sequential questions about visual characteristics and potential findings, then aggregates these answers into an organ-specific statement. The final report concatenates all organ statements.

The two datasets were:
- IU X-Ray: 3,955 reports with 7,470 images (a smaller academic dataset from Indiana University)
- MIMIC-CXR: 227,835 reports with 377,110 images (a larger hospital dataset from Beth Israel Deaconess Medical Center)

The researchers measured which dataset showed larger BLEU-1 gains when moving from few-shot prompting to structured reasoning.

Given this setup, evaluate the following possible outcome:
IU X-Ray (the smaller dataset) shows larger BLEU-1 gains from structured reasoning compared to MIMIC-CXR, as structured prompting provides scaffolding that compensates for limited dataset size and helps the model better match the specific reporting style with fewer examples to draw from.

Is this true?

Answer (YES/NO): YES